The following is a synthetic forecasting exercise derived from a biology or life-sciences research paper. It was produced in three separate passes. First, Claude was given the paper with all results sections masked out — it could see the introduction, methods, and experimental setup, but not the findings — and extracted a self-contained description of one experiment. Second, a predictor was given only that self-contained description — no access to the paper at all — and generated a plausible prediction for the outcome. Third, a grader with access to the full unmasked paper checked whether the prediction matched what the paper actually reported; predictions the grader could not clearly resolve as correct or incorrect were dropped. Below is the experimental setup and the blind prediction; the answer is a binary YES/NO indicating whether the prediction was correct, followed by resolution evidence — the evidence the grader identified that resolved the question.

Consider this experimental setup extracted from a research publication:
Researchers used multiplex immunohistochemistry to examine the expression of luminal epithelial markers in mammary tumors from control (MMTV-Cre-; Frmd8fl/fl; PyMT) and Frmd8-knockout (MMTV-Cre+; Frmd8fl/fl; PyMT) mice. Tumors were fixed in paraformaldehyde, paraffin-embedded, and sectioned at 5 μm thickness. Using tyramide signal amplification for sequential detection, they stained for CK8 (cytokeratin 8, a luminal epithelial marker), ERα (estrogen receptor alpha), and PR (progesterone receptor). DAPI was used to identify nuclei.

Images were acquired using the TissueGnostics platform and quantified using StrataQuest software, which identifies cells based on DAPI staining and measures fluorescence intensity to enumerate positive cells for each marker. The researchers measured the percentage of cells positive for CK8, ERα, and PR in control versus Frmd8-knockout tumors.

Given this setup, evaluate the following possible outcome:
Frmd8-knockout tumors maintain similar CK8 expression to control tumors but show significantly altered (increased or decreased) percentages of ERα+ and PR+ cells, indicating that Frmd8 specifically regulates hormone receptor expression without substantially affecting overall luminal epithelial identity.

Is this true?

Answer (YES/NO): NO